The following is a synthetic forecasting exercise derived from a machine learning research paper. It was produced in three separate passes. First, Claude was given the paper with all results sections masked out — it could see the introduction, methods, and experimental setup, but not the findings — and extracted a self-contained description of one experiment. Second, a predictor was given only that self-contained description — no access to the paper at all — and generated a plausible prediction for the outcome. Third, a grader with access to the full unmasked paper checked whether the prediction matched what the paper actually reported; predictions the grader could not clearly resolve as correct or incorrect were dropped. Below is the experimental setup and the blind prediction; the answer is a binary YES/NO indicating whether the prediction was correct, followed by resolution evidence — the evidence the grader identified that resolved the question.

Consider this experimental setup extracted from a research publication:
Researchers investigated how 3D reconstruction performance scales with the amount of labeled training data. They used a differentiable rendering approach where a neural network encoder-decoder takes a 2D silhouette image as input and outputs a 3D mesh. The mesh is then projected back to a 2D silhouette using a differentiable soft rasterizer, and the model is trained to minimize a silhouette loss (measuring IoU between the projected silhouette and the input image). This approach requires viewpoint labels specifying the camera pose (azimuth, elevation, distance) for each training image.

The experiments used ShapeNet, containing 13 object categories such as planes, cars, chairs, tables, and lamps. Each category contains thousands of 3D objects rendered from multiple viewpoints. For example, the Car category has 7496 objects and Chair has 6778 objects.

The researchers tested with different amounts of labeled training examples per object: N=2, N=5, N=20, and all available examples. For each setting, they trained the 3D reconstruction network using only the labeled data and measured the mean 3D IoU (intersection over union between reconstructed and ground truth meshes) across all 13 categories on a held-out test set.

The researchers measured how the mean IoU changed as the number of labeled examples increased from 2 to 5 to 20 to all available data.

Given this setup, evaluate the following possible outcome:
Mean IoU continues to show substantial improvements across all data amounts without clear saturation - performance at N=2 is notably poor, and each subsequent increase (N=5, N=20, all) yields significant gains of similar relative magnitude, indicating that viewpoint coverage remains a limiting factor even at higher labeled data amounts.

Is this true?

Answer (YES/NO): NO